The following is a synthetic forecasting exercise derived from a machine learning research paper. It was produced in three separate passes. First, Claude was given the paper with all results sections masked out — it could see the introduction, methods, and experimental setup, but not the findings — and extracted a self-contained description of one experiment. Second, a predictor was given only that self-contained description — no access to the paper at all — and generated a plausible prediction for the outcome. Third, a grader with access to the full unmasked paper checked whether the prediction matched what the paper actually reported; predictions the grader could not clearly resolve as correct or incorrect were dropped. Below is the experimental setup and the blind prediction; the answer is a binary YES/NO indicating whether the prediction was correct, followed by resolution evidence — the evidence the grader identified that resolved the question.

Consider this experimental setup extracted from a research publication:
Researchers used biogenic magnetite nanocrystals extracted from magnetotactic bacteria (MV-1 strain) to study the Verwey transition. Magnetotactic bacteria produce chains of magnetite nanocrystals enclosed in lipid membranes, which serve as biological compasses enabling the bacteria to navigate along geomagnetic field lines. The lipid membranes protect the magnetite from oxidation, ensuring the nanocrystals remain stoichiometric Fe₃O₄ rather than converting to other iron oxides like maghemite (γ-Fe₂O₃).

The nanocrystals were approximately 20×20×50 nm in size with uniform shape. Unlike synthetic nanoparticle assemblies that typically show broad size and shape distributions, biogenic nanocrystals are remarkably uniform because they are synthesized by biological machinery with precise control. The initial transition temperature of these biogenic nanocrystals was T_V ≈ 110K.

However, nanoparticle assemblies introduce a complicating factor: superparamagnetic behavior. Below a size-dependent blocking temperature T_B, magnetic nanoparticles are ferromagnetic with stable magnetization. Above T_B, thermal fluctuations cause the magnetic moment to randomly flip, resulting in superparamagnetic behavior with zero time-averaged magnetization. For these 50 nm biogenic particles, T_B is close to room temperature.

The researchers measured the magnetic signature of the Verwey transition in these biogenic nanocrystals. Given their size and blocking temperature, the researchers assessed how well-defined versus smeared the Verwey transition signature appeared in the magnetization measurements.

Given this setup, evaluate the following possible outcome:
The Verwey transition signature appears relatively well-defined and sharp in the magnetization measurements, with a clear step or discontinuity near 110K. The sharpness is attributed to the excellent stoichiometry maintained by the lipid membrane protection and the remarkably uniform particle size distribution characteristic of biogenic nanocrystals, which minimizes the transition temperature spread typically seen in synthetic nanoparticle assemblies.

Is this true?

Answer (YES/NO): YES